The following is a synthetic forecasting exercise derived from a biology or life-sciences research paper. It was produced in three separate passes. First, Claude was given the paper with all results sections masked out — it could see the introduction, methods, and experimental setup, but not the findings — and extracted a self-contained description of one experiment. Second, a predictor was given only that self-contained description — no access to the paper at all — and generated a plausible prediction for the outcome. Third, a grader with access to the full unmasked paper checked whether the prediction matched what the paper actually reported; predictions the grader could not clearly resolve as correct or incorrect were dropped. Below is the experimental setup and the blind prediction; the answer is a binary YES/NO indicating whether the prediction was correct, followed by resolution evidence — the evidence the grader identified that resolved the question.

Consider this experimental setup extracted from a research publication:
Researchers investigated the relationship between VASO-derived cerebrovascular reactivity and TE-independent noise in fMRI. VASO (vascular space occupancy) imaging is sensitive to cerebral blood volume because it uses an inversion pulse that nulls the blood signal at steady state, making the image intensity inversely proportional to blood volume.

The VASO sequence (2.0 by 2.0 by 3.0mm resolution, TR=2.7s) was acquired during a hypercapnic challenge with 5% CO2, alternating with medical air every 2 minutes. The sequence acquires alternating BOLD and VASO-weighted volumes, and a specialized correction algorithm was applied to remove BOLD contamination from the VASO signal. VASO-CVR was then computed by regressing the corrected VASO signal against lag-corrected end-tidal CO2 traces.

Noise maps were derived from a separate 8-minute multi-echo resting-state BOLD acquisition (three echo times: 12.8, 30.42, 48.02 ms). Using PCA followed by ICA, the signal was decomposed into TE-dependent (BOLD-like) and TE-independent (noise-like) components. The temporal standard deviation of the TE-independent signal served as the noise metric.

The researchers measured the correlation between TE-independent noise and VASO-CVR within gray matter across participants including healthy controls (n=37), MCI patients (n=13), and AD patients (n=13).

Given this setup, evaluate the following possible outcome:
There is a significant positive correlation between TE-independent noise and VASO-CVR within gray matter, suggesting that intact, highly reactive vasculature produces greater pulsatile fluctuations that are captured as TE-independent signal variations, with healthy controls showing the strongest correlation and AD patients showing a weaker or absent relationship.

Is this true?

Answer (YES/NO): NO